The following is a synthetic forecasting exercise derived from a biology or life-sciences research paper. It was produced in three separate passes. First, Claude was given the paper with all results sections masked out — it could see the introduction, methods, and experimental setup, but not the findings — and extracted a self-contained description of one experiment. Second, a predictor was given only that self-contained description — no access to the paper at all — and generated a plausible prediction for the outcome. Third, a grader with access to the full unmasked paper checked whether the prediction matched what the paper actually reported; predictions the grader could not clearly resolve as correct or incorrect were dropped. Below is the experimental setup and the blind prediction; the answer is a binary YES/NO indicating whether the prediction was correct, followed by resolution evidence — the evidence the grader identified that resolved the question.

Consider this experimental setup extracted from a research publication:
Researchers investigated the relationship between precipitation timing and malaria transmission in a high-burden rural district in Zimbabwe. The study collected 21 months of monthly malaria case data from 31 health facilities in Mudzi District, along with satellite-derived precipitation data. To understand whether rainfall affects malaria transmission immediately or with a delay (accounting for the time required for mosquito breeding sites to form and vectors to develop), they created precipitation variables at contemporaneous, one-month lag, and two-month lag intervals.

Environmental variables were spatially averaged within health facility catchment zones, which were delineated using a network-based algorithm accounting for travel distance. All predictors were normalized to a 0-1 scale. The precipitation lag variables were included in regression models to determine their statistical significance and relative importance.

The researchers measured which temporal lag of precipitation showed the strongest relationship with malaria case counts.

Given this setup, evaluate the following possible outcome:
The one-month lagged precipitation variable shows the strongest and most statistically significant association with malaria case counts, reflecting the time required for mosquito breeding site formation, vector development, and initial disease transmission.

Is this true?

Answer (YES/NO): YES